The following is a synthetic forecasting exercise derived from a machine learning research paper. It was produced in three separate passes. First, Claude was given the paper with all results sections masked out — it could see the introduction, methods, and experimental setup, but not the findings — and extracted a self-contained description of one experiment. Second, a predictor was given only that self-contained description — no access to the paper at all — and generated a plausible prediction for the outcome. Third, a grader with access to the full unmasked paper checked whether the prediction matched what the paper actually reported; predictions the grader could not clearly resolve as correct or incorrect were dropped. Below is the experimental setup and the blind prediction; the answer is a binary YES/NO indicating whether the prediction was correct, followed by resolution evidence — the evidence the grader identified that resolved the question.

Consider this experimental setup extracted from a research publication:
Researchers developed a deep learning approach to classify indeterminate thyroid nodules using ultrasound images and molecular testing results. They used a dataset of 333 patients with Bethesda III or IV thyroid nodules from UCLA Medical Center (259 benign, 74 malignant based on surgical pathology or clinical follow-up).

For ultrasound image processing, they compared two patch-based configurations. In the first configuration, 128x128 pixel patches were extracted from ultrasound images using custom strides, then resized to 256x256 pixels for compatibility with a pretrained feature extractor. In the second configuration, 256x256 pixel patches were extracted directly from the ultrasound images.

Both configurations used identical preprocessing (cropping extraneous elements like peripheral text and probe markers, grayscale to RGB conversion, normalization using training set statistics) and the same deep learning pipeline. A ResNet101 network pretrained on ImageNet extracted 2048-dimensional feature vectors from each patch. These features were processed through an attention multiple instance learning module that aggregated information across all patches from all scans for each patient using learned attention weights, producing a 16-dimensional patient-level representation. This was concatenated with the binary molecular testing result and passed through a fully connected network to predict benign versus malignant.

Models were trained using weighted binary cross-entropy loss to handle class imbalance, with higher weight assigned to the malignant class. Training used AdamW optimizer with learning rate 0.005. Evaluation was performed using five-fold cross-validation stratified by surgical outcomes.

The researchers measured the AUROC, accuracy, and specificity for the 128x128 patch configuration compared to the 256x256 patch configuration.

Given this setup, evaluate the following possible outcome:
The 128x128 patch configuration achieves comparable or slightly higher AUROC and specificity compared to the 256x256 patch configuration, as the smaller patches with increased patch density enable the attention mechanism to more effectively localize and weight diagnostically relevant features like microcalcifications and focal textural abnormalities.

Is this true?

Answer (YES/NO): YES